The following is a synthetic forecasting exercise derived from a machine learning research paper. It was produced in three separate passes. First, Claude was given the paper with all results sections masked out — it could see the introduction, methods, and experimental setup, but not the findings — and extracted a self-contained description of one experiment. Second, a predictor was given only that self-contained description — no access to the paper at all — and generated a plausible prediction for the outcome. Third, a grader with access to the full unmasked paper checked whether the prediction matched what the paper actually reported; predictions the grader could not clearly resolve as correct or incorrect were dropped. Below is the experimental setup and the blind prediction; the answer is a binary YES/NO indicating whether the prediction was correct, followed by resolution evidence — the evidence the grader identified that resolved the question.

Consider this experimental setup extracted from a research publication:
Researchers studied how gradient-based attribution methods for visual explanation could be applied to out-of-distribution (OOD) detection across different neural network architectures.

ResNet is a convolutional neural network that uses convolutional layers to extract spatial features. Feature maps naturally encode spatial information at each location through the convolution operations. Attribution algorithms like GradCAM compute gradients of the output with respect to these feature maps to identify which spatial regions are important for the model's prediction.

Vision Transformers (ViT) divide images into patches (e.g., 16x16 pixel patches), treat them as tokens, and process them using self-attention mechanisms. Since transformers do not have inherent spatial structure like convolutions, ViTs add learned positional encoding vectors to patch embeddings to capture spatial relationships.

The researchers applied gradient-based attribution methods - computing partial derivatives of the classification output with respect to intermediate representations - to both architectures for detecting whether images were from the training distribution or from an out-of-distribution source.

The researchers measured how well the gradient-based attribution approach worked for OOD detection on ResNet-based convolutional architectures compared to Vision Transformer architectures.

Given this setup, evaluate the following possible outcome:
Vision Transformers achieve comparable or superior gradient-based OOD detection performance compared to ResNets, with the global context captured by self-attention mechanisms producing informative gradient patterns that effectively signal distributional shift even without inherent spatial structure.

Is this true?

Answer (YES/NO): NO